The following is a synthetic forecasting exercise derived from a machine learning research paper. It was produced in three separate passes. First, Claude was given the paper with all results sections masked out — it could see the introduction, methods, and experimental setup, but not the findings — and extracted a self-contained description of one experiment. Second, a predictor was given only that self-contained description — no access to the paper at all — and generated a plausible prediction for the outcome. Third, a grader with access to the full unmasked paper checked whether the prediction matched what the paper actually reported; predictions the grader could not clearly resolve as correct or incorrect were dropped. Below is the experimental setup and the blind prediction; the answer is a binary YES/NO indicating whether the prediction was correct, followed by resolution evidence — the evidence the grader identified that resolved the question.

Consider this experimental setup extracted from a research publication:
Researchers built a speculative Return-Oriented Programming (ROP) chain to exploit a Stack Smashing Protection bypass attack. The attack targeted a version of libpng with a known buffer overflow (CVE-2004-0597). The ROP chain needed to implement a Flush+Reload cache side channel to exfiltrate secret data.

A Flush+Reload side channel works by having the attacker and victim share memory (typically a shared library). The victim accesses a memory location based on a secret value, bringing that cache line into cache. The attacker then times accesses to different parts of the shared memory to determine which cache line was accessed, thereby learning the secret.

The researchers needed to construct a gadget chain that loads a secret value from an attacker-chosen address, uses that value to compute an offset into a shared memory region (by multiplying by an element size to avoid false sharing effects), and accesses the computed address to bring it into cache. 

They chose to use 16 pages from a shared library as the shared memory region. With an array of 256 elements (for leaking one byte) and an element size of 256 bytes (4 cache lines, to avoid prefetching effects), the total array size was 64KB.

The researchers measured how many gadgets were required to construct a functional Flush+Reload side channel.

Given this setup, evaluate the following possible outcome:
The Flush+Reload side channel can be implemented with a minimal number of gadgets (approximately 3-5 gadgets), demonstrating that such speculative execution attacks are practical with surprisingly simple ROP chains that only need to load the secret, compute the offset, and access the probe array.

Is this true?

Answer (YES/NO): YES